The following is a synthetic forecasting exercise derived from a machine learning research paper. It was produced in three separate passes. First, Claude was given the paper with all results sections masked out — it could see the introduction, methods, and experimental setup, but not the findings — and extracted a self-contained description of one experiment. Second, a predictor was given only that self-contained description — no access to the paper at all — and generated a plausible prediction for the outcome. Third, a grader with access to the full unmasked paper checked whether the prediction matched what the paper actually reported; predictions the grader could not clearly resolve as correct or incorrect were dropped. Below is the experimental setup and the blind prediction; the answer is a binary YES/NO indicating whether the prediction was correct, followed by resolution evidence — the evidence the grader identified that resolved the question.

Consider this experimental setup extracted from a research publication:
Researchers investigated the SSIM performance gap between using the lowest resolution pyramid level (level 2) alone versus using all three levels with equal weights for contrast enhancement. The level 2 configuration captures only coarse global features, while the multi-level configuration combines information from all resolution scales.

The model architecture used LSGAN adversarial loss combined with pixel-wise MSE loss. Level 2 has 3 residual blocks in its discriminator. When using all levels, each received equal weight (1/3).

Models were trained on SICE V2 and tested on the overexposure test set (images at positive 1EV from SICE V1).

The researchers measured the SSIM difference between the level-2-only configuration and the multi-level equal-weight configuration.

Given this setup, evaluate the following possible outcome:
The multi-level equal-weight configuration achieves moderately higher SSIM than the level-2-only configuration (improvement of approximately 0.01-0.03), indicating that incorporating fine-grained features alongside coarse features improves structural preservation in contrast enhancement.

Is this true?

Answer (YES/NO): NO